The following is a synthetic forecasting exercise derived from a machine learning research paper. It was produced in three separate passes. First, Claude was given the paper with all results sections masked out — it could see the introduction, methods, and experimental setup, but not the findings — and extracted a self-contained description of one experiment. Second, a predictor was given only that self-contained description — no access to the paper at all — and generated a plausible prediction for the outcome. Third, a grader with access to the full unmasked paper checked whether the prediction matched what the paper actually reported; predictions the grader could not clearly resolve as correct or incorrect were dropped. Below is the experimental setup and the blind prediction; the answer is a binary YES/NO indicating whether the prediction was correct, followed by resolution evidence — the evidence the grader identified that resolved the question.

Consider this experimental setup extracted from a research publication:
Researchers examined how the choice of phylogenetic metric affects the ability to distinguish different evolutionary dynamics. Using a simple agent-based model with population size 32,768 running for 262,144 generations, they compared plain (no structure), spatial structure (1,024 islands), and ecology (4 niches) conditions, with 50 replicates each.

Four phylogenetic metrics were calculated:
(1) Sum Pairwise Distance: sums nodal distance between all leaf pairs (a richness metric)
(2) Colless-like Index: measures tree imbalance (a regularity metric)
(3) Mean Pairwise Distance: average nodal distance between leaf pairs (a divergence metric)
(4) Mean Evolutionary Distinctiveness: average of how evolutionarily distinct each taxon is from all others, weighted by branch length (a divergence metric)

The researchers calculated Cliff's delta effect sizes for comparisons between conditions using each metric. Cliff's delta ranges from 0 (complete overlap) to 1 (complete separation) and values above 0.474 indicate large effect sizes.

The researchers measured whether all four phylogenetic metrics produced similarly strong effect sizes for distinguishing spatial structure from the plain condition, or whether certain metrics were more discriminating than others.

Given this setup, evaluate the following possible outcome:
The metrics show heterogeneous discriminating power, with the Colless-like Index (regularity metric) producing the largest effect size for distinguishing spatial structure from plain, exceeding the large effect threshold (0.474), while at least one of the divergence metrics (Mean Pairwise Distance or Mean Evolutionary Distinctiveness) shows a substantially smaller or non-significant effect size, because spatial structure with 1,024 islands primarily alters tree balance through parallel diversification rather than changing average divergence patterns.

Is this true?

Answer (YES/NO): NO